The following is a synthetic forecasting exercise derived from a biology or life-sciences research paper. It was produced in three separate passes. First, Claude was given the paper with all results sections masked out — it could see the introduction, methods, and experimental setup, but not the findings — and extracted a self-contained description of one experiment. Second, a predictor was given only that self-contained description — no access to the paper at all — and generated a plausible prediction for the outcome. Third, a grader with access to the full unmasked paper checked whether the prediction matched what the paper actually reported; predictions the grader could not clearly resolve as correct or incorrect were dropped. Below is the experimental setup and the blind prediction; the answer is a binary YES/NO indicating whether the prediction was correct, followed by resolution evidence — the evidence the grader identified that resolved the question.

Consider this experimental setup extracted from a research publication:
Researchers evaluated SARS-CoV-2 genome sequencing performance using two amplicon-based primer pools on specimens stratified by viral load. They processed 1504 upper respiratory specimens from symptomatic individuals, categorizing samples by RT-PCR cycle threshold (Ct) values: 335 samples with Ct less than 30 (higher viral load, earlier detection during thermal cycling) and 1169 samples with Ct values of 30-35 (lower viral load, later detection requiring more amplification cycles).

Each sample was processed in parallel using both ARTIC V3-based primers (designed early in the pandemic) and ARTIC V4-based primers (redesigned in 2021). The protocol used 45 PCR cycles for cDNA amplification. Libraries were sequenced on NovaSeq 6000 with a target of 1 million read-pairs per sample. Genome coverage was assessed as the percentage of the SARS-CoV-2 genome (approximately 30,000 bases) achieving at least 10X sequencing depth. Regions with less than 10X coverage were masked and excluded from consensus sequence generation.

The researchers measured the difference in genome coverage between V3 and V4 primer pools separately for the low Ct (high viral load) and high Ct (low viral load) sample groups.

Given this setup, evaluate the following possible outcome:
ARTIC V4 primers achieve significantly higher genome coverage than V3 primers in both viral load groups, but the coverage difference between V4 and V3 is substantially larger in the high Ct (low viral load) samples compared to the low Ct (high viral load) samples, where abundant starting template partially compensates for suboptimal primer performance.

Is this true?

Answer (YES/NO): YES